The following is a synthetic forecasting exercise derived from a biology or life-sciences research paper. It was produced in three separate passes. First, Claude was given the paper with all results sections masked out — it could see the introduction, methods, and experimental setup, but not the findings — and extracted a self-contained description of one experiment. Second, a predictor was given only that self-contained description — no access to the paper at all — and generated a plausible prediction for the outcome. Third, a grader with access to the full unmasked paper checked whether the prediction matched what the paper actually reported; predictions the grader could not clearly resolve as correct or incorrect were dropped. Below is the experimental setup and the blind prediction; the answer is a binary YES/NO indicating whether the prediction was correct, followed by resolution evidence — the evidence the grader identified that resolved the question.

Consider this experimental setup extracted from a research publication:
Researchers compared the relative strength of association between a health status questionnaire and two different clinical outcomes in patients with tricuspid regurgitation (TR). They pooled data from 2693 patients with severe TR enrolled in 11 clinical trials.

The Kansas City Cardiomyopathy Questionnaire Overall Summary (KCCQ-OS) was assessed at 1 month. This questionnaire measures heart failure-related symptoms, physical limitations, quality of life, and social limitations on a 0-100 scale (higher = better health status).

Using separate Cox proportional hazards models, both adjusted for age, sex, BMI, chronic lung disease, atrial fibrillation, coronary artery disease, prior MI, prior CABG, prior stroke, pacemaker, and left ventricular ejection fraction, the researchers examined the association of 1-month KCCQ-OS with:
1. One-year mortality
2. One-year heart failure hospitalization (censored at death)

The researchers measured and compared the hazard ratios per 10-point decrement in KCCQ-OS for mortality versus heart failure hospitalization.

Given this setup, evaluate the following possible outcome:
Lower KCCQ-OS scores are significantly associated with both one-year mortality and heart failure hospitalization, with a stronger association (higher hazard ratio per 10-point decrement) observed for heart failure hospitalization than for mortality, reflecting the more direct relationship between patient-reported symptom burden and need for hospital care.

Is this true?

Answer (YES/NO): NO